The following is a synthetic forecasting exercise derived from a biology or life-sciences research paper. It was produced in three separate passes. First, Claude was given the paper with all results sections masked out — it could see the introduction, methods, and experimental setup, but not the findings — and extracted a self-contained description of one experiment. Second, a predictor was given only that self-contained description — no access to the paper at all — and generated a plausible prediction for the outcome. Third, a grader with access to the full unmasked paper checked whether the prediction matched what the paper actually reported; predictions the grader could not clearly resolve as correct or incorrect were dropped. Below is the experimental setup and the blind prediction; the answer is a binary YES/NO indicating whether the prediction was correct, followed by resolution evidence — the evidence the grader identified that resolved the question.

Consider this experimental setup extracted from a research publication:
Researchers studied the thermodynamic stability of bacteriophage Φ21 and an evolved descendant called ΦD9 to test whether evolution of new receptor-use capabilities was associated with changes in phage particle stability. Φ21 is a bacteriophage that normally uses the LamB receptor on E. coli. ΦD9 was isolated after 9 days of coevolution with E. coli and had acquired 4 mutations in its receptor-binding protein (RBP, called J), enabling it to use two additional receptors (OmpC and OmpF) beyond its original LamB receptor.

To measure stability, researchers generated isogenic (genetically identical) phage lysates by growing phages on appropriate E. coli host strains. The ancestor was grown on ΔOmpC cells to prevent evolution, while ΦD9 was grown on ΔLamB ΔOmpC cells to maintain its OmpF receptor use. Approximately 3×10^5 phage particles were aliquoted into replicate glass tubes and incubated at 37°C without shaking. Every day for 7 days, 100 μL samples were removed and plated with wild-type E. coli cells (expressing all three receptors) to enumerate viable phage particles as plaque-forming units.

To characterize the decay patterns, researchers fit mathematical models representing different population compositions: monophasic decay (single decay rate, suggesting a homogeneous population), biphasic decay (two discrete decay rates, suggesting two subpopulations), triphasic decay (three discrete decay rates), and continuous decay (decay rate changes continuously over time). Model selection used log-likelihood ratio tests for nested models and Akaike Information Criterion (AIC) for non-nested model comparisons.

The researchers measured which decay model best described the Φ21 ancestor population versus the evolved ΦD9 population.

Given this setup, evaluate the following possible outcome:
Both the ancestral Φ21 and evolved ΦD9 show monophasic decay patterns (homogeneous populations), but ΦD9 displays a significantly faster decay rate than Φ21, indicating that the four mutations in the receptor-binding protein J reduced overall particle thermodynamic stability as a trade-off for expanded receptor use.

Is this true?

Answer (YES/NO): NO